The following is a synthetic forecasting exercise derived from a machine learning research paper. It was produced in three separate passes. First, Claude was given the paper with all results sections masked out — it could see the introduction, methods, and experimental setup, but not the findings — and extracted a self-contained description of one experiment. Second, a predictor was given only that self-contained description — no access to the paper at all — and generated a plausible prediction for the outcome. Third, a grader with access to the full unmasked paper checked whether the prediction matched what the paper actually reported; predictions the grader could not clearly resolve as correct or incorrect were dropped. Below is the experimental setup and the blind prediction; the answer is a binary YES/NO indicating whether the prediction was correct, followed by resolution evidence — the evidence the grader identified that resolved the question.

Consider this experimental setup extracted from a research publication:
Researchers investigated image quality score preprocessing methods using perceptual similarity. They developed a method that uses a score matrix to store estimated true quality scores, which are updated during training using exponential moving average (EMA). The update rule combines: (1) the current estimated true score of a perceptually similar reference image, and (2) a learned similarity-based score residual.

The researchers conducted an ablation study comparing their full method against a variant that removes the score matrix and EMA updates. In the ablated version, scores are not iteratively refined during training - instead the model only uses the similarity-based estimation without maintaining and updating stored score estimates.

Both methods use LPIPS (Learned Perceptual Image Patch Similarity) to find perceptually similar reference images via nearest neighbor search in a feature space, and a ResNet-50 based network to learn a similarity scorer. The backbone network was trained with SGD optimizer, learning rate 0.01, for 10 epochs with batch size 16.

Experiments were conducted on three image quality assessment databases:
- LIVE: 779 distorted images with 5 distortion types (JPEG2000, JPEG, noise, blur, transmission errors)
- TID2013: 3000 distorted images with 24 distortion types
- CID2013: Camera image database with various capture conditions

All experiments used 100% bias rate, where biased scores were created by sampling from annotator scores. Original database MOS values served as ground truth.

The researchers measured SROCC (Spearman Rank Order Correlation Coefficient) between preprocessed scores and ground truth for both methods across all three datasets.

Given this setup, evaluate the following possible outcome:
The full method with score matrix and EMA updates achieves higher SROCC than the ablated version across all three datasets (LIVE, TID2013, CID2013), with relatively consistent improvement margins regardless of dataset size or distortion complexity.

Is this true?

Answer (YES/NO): NO